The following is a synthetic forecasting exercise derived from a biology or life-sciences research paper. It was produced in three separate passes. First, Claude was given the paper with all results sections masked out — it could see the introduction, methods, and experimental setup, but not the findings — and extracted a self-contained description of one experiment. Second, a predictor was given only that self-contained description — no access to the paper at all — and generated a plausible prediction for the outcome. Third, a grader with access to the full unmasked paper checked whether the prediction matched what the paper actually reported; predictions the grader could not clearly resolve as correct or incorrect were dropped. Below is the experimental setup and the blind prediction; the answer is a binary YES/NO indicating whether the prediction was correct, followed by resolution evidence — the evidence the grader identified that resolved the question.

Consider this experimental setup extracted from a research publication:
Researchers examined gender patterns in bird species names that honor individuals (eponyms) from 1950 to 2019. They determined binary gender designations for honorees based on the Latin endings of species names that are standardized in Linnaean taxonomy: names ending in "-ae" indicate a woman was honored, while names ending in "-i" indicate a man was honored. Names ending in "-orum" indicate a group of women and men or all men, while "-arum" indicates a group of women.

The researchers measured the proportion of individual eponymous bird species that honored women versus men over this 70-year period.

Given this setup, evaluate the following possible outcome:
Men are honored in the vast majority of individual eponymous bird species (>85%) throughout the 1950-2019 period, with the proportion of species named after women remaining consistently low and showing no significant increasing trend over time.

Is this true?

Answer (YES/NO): NO